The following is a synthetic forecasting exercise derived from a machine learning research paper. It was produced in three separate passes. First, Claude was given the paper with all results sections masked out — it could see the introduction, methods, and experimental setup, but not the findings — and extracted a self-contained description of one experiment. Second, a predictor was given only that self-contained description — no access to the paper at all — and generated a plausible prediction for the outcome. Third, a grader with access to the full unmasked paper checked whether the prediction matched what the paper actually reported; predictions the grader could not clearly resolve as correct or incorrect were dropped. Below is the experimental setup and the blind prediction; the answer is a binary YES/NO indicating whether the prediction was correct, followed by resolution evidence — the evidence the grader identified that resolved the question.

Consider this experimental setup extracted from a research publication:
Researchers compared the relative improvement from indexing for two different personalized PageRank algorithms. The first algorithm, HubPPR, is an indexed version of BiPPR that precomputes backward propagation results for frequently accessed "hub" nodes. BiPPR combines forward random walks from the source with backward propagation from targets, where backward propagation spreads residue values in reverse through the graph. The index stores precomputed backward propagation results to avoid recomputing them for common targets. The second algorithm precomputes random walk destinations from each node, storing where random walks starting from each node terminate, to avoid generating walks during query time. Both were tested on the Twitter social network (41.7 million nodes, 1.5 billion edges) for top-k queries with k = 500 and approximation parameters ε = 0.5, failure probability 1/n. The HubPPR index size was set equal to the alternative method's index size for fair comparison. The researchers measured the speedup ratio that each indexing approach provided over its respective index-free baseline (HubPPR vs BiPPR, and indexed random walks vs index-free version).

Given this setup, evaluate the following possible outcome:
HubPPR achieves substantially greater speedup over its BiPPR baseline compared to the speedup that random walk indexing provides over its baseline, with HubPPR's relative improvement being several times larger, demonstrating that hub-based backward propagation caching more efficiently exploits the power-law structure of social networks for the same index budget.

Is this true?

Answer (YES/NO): NO